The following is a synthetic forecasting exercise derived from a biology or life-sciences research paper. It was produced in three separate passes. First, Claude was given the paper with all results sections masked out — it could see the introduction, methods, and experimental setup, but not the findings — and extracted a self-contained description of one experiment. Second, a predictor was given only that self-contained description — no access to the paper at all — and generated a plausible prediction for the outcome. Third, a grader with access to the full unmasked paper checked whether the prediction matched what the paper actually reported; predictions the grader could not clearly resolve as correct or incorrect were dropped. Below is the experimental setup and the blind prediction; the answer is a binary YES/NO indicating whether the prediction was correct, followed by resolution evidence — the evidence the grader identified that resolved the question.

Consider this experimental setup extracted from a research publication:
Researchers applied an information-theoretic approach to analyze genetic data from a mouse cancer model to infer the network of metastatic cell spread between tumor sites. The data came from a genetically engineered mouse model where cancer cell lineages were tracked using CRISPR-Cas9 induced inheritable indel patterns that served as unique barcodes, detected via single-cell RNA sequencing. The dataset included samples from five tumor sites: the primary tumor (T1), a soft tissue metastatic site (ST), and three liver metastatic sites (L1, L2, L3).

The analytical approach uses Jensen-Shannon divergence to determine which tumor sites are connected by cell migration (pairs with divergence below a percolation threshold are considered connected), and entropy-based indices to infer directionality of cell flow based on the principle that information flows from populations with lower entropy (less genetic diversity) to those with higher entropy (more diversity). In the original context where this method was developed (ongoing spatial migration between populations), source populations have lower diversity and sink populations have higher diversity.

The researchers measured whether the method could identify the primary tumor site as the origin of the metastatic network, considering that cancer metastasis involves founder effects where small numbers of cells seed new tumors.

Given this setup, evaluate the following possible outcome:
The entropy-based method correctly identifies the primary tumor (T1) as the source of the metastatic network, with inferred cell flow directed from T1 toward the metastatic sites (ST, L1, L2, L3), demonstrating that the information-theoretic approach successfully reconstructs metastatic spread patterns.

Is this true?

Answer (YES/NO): NO